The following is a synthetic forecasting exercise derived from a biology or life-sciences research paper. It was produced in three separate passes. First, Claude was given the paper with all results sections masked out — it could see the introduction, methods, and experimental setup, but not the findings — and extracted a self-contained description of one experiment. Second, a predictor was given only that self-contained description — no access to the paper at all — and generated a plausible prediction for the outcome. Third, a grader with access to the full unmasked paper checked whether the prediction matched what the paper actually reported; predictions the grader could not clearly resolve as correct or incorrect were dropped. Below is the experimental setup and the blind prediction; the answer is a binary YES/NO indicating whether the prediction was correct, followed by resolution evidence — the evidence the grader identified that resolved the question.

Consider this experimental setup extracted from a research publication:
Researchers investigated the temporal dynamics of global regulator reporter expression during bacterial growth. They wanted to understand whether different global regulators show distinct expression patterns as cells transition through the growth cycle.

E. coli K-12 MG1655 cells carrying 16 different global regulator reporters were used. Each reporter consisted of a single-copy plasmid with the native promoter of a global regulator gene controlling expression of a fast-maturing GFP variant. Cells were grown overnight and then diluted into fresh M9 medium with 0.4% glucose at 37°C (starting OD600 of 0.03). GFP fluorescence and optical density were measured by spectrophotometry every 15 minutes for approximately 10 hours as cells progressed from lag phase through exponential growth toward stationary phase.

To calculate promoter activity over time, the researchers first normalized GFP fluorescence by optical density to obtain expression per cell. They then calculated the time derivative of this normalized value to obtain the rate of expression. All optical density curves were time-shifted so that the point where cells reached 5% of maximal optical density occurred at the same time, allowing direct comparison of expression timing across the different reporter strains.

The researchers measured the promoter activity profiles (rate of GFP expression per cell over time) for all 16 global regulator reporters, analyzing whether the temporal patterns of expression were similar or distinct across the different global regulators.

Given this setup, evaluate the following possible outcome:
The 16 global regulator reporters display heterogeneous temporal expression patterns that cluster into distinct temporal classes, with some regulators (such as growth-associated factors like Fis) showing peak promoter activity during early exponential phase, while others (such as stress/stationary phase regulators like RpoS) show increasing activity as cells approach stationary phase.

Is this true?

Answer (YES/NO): NO